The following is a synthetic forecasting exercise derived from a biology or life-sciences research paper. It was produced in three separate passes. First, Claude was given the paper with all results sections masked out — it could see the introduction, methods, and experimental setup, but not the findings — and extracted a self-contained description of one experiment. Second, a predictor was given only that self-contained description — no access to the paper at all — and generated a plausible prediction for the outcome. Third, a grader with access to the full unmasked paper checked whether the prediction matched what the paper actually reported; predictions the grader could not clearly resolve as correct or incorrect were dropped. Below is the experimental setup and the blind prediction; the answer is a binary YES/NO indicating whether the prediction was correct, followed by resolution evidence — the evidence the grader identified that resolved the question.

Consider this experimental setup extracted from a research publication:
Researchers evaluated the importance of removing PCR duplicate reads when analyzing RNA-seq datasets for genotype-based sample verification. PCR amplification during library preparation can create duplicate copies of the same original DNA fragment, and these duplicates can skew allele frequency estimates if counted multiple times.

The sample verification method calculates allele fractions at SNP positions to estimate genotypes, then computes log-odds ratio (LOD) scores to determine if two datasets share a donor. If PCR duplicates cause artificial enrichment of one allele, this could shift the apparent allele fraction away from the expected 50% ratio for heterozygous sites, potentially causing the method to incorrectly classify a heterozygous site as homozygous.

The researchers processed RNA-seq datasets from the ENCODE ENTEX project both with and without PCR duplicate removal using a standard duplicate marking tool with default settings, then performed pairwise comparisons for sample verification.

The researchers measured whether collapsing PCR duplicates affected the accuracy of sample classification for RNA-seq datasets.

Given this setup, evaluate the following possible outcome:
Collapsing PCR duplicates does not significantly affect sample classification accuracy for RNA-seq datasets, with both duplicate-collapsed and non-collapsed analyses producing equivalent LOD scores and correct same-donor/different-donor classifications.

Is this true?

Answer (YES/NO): NO